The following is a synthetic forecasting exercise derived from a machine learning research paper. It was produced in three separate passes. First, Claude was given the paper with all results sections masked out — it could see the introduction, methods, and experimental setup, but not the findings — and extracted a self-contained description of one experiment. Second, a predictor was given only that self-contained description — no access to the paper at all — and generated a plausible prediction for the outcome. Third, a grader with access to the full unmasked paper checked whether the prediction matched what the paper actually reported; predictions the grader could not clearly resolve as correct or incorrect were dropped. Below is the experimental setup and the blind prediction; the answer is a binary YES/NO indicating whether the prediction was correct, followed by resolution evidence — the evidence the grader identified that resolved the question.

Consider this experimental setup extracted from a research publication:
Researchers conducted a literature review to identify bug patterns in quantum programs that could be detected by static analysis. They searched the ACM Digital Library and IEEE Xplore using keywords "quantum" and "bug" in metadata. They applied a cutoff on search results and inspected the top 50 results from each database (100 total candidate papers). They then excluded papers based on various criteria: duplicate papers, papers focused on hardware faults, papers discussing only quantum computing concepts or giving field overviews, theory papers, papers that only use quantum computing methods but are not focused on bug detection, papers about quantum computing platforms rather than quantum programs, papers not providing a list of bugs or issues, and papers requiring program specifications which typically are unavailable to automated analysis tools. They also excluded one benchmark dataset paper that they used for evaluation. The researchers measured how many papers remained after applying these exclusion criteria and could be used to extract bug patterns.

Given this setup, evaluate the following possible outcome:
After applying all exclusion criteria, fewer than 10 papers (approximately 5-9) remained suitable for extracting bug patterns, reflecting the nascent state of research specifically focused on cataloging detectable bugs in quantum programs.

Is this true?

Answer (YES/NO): YES